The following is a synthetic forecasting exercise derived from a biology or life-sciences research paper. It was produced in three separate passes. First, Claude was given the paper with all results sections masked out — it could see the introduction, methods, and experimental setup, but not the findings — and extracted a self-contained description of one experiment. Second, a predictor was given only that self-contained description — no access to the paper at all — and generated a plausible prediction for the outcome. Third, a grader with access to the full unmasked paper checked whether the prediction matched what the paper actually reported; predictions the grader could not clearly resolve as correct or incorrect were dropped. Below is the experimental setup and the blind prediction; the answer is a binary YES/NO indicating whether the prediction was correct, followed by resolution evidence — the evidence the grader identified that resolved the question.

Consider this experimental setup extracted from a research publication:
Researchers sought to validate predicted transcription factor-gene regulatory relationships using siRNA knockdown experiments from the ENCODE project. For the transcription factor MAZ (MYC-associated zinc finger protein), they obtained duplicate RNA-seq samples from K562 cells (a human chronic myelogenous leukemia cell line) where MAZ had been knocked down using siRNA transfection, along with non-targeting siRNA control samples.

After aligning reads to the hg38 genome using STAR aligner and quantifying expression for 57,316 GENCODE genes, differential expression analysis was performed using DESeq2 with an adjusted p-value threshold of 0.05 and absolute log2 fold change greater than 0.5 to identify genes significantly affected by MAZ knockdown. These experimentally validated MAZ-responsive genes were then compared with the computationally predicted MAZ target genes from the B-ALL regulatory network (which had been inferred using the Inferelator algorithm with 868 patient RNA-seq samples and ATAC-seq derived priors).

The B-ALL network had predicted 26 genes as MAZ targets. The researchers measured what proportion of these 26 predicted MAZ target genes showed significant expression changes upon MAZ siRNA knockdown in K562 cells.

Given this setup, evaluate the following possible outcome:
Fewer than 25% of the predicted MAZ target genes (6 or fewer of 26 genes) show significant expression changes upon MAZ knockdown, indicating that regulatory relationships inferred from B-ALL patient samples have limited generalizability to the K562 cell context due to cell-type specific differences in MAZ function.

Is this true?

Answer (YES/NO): NO